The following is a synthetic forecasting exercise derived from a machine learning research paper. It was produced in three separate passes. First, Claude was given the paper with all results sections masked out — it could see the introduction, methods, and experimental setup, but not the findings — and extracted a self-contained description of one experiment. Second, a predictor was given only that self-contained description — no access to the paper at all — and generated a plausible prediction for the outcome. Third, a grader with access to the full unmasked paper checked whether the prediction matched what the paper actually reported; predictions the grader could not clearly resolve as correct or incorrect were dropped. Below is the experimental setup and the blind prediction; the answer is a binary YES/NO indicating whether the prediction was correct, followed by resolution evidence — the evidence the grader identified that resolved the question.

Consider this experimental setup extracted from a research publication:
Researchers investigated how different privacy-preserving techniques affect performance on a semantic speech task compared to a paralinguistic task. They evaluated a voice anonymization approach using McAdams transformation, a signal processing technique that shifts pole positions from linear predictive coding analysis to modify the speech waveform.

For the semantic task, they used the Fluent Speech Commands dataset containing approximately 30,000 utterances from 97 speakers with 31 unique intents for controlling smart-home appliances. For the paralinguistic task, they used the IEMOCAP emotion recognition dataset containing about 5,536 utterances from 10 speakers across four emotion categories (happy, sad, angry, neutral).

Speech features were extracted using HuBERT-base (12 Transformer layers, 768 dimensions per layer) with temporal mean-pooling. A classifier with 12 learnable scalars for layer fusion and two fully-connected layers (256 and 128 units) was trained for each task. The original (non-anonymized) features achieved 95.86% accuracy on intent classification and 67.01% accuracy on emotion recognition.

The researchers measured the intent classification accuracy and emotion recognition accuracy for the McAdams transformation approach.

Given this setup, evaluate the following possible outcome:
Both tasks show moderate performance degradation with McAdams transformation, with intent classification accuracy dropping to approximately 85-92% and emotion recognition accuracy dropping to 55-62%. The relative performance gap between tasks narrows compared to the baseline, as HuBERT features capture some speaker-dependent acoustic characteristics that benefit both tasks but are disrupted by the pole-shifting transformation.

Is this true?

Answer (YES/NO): NO